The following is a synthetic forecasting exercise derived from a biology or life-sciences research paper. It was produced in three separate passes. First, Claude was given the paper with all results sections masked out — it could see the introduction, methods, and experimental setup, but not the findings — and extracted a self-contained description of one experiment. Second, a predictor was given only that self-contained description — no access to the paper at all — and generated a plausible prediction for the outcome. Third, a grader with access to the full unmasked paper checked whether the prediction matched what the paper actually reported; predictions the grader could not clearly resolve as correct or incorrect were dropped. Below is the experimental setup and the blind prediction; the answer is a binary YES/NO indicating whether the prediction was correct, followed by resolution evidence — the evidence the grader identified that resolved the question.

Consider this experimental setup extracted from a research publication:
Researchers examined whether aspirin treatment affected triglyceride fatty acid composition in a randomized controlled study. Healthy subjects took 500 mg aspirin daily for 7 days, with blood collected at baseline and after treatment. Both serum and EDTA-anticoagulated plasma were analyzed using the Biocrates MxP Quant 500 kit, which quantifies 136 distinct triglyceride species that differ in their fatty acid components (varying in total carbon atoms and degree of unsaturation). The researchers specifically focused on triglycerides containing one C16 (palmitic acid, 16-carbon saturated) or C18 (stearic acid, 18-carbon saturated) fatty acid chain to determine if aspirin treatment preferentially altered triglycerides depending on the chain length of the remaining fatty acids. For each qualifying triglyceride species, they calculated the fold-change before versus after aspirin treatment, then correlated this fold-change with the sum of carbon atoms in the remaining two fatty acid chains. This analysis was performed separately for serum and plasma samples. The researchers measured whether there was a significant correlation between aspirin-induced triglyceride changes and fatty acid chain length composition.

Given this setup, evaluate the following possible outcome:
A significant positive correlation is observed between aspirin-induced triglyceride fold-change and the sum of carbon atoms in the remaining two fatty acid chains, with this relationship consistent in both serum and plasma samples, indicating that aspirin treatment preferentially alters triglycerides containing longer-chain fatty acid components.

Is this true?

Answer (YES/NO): NO